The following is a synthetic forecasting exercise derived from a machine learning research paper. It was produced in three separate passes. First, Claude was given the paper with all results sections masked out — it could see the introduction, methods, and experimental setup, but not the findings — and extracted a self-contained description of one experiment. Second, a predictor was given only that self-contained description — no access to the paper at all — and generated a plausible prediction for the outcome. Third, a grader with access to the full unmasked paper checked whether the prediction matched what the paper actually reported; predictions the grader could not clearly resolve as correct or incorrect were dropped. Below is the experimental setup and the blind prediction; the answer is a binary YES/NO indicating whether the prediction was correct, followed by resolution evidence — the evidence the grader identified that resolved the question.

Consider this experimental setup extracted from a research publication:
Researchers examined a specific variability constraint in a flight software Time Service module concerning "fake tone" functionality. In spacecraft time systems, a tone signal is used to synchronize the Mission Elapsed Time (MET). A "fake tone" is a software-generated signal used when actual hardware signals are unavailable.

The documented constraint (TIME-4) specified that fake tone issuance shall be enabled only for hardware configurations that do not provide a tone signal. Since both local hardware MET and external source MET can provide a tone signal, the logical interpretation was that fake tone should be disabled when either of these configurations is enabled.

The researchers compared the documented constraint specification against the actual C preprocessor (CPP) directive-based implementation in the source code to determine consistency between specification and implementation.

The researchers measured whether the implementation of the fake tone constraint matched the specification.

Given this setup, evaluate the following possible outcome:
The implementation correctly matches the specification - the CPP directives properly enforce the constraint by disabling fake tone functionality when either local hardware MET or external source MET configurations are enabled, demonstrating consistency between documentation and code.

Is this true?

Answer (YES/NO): NO